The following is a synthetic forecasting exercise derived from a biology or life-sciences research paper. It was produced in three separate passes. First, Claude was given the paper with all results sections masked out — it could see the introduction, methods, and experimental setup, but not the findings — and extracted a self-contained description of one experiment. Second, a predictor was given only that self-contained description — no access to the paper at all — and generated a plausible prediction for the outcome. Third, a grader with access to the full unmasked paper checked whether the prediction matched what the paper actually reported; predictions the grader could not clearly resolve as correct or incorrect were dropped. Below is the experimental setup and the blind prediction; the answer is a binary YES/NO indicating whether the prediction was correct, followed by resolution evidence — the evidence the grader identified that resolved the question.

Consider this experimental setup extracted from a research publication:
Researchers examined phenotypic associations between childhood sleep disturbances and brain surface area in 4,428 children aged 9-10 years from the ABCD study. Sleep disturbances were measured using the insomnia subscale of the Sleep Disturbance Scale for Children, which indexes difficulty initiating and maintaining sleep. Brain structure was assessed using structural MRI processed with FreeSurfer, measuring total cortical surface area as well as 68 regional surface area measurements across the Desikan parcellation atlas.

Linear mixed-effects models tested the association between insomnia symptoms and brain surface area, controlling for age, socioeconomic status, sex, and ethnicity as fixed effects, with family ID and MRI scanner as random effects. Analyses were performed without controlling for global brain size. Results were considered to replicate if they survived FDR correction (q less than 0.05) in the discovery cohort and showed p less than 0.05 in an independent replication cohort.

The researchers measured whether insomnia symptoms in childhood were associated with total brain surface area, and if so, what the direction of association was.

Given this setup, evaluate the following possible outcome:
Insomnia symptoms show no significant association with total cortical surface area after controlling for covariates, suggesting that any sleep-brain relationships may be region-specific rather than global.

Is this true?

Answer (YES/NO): NO